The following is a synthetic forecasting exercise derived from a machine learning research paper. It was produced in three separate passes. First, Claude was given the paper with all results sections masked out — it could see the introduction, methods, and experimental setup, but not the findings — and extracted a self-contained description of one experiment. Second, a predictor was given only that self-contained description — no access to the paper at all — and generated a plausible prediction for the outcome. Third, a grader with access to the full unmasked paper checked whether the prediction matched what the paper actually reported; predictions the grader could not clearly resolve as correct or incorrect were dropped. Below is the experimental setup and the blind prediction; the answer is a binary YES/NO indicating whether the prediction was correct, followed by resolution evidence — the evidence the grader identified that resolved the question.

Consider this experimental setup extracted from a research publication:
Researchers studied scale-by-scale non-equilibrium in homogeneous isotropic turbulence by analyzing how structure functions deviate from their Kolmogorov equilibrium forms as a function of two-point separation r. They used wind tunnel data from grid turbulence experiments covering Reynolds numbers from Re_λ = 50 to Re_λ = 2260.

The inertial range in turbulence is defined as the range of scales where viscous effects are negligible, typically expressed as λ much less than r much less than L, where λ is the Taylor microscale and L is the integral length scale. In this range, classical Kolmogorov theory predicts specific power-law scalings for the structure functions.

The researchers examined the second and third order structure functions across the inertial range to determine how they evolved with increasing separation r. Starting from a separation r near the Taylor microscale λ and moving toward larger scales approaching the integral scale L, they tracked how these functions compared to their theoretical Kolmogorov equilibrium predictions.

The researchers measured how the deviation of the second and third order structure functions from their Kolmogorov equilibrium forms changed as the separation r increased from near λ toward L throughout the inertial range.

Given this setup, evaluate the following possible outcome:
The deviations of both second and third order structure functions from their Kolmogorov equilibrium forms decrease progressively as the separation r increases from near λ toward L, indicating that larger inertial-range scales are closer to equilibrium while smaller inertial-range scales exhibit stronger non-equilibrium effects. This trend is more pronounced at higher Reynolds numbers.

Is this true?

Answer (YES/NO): NO